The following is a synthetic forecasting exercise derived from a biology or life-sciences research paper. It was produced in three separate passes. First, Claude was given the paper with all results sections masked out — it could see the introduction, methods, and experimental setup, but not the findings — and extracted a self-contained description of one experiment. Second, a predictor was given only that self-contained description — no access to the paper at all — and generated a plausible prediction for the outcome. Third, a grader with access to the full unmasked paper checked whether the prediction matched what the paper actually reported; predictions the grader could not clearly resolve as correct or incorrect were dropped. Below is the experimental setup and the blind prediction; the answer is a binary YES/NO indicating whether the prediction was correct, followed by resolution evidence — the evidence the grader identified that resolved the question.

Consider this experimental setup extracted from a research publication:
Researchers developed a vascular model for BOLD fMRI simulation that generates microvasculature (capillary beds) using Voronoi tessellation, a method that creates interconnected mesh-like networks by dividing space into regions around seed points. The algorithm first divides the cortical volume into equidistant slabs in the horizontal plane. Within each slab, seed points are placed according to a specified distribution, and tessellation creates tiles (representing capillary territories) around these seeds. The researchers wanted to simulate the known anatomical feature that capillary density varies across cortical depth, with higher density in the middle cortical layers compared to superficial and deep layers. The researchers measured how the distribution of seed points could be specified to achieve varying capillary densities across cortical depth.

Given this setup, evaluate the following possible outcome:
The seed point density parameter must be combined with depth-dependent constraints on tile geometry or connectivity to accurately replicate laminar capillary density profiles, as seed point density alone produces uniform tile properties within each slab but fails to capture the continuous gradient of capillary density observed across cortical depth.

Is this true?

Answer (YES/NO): NO